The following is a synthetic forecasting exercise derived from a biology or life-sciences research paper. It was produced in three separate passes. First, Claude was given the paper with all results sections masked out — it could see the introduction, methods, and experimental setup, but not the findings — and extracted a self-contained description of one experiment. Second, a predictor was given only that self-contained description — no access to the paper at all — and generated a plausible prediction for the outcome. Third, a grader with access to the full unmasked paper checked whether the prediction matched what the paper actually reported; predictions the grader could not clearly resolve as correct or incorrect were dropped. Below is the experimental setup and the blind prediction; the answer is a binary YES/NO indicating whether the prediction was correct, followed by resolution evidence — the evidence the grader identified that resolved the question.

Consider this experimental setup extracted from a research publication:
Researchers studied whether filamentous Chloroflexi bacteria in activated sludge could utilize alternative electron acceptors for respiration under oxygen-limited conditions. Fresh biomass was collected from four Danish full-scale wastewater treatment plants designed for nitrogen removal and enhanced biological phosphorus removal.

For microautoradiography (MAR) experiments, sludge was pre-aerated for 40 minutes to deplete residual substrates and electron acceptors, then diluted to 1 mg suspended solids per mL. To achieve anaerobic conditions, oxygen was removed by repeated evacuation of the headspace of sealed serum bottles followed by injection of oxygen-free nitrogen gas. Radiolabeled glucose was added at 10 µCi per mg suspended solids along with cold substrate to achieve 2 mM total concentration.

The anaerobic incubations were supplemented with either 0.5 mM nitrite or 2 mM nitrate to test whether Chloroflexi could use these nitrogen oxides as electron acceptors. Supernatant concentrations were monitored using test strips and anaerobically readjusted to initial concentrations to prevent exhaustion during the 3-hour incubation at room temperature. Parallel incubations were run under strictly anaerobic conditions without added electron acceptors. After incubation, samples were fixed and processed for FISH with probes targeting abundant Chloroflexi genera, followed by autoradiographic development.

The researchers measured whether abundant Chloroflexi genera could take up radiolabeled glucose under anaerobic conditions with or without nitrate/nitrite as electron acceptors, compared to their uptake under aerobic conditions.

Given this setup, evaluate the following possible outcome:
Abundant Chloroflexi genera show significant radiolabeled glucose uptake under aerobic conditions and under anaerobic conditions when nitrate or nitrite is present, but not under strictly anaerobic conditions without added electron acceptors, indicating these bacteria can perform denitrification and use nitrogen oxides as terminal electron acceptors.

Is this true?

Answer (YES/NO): NO